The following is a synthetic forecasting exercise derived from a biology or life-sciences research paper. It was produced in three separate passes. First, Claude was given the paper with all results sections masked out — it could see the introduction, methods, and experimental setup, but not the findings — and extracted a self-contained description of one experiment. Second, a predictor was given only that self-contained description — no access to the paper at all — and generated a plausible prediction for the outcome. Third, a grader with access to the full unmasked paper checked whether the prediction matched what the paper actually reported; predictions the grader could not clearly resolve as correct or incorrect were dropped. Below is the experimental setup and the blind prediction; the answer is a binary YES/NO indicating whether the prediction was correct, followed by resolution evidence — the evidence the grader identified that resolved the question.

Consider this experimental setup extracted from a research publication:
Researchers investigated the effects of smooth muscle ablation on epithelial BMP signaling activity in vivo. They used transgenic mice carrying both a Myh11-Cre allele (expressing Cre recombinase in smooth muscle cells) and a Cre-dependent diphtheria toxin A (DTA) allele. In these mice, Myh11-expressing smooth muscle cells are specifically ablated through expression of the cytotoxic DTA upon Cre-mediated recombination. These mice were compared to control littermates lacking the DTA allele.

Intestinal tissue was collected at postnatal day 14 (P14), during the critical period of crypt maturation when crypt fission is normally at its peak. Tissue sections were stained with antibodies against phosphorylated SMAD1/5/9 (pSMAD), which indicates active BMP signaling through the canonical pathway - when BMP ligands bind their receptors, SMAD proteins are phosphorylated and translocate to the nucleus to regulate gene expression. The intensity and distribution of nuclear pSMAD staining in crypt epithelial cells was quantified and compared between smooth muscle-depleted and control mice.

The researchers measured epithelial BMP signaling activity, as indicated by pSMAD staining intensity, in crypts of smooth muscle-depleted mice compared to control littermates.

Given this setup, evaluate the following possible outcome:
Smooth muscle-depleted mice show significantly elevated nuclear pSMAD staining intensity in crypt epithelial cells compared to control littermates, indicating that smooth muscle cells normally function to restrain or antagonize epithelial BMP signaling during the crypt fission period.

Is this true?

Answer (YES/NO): YES